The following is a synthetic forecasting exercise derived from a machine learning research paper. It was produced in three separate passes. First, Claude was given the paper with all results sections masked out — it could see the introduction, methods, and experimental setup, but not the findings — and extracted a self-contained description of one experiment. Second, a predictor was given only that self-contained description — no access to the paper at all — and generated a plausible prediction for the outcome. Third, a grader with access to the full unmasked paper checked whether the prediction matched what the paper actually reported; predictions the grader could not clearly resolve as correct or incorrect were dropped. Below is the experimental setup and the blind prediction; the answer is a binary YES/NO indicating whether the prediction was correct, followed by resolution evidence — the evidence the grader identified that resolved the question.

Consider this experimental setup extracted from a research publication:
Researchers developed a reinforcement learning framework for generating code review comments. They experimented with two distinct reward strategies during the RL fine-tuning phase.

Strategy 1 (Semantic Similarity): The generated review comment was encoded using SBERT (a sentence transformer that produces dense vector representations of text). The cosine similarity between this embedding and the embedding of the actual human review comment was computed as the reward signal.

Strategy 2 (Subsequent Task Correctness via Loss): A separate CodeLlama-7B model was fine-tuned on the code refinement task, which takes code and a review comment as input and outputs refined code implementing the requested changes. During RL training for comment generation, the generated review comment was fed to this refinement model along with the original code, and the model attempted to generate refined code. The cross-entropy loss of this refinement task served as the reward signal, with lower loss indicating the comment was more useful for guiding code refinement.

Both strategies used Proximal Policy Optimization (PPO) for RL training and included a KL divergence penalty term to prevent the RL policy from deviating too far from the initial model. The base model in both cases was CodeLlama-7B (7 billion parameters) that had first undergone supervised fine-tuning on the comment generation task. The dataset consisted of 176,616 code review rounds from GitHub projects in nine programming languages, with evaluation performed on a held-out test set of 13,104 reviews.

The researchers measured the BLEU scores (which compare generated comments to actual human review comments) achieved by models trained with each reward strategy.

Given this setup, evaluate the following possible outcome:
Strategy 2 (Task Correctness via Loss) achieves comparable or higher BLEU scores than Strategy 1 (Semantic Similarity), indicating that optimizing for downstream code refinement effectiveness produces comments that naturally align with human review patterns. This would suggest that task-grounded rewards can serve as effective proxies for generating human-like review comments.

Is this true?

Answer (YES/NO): NO